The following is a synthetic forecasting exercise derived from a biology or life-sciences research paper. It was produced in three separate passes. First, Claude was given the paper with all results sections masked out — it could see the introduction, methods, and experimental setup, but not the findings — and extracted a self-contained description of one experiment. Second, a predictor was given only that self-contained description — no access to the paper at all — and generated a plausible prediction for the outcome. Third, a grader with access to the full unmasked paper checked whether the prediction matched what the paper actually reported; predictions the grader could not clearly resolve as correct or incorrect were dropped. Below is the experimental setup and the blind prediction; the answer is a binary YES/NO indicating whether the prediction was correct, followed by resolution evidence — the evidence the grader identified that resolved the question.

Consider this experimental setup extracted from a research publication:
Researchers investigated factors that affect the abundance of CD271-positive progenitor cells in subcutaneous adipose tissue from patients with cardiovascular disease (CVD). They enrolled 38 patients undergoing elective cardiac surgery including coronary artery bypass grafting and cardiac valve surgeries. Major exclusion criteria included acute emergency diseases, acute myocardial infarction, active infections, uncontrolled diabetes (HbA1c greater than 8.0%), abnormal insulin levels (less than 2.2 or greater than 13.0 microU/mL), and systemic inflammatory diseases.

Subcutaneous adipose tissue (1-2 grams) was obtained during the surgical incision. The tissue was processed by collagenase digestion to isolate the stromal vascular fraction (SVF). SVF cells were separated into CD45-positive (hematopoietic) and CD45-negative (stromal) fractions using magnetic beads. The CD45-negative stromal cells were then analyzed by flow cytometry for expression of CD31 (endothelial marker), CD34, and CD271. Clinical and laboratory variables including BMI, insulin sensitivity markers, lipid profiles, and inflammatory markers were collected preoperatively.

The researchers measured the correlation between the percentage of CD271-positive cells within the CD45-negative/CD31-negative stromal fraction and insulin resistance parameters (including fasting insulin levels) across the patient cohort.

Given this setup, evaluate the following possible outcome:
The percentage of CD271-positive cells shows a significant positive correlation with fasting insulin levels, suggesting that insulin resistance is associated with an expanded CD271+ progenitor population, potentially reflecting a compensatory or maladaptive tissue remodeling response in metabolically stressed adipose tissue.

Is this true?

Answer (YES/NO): NO